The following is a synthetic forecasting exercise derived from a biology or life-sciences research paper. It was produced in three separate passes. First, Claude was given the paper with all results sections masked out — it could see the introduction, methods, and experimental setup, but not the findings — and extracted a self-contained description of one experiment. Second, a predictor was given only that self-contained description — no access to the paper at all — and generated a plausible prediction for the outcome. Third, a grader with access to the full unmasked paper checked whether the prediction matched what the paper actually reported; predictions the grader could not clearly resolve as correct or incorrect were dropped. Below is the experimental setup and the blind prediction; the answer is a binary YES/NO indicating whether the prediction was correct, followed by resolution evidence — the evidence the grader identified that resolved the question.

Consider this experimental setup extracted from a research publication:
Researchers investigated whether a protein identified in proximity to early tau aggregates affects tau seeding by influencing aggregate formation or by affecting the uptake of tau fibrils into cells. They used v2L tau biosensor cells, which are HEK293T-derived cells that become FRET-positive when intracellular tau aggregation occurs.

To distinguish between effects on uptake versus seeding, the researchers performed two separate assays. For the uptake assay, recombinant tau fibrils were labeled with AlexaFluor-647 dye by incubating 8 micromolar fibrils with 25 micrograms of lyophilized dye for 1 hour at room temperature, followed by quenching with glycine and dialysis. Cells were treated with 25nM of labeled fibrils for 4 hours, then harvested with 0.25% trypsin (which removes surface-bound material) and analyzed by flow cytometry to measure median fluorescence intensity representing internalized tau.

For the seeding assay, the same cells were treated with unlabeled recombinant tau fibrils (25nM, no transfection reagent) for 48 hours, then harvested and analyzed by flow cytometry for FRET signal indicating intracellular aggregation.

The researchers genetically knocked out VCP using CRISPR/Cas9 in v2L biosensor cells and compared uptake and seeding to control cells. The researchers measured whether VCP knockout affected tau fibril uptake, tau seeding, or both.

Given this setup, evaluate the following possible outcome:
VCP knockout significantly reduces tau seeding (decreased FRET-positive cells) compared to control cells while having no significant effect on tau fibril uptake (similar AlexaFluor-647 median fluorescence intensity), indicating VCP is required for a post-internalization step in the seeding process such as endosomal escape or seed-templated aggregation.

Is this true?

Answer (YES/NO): NO